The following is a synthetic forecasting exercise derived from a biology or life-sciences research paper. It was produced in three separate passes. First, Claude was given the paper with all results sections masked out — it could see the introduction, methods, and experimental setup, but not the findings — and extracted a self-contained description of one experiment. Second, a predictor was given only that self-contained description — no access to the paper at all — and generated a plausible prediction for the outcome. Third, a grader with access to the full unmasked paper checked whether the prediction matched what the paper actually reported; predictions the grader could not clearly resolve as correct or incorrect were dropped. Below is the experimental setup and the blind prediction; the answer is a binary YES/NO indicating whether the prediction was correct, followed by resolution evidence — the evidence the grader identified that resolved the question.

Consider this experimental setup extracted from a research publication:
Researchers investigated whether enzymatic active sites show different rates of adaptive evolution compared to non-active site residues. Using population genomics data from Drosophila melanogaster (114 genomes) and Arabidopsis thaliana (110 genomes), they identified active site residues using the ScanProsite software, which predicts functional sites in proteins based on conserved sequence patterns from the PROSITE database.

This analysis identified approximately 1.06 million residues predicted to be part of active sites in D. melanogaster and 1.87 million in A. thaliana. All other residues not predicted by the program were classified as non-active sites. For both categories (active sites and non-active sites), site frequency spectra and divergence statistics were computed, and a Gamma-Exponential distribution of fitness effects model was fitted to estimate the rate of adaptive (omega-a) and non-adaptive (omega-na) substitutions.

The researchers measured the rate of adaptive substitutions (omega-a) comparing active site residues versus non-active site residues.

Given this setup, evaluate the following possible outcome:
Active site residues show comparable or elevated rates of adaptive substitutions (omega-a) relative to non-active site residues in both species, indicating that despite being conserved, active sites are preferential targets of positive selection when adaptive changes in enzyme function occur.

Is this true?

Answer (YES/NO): NO